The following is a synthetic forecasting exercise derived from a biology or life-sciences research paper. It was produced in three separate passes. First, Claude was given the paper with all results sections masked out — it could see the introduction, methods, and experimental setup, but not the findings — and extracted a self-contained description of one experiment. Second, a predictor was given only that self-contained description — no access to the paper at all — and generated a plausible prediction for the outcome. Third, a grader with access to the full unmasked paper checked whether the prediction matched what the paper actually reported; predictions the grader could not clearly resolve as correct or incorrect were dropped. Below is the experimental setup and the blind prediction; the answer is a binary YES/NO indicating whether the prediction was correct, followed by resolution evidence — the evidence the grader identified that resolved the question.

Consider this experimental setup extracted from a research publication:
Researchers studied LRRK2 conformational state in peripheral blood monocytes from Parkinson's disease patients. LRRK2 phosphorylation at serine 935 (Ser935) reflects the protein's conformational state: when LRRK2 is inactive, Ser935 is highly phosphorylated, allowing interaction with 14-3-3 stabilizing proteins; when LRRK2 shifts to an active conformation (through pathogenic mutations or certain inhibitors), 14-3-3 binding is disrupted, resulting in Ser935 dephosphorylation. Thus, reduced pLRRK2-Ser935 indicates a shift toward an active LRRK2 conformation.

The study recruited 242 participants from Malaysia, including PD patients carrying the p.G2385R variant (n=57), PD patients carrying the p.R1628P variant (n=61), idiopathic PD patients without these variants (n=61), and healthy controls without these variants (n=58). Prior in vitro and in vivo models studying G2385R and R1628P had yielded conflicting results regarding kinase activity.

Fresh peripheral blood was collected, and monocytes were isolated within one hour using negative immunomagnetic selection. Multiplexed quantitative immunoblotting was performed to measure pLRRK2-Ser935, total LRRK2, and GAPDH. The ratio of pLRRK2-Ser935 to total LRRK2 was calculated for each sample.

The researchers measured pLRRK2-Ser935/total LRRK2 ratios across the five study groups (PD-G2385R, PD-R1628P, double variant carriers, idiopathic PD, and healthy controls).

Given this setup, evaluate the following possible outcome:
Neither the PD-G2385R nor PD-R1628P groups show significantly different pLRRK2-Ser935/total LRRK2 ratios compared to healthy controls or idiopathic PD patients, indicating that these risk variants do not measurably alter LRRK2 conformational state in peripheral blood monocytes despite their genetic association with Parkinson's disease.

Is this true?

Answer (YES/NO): NO